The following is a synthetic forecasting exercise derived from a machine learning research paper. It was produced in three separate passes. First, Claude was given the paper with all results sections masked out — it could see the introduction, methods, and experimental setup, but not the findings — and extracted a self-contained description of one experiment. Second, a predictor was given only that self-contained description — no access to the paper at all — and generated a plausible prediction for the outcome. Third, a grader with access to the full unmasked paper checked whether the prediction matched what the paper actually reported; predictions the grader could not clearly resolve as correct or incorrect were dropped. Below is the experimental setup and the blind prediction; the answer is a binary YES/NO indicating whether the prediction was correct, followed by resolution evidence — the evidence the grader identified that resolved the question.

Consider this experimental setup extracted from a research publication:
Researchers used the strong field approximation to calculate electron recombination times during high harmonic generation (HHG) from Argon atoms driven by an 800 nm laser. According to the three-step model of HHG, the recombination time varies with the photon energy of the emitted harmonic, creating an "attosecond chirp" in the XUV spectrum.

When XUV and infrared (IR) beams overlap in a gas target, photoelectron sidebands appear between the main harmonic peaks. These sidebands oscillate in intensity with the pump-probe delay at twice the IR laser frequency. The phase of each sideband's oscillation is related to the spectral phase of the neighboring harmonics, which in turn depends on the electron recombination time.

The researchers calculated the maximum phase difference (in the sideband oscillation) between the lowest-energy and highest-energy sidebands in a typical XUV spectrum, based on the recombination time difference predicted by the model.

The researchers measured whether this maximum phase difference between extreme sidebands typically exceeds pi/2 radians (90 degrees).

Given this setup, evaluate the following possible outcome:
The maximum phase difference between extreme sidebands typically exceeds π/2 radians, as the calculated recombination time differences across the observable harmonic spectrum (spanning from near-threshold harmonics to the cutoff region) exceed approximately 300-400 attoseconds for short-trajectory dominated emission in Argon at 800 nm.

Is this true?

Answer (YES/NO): YES